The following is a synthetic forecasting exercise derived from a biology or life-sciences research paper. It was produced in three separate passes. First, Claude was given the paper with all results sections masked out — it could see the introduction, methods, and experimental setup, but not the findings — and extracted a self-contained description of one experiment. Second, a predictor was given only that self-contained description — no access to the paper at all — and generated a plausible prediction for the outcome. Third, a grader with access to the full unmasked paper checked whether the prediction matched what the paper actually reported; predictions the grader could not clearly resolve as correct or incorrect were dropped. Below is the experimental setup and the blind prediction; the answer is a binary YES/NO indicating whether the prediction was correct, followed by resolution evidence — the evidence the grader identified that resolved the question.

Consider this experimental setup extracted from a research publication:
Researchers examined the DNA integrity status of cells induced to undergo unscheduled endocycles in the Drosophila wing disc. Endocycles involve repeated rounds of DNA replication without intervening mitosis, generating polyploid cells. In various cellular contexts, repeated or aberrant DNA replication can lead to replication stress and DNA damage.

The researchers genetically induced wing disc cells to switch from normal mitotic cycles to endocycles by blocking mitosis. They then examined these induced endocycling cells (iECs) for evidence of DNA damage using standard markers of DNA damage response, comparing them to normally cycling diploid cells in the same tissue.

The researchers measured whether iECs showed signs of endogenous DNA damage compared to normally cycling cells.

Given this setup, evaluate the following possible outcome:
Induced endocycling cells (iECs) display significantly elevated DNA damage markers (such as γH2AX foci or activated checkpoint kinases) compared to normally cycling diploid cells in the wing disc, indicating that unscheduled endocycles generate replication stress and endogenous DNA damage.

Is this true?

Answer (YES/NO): YES